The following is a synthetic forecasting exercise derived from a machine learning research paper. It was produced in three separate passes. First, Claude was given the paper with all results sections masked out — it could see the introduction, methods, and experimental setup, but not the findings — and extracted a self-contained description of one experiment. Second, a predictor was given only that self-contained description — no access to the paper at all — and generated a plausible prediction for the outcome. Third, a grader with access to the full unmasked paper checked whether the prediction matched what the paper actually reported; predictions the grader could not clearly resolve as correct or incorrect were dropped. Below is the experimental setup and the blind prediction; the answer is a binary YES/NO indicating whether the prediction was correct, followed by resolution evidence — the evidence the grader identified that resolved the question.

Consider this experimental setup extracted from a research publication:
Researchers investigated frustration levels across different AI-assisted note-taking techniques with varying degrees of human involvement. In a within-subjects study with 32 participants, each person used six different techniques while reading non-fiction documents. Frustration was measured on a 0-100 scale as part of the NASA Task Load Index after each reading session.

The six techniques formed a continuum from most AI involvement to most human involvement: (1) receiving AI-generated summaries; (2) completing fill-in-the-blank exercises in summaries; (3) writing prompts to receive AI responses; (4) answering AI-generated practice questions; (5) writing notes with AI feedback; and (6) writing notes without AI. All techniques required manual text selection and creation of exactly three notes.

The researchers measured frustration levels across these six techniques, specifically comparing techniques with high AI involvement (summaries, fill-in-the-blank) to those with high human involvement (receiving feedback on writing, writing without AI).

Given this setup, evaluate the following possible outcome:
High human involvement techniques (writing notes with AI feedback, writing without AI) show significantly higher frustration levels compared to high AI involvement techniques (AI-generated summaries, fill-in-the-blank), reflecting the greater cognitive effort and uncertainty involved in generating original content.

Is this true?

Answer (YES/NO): NO